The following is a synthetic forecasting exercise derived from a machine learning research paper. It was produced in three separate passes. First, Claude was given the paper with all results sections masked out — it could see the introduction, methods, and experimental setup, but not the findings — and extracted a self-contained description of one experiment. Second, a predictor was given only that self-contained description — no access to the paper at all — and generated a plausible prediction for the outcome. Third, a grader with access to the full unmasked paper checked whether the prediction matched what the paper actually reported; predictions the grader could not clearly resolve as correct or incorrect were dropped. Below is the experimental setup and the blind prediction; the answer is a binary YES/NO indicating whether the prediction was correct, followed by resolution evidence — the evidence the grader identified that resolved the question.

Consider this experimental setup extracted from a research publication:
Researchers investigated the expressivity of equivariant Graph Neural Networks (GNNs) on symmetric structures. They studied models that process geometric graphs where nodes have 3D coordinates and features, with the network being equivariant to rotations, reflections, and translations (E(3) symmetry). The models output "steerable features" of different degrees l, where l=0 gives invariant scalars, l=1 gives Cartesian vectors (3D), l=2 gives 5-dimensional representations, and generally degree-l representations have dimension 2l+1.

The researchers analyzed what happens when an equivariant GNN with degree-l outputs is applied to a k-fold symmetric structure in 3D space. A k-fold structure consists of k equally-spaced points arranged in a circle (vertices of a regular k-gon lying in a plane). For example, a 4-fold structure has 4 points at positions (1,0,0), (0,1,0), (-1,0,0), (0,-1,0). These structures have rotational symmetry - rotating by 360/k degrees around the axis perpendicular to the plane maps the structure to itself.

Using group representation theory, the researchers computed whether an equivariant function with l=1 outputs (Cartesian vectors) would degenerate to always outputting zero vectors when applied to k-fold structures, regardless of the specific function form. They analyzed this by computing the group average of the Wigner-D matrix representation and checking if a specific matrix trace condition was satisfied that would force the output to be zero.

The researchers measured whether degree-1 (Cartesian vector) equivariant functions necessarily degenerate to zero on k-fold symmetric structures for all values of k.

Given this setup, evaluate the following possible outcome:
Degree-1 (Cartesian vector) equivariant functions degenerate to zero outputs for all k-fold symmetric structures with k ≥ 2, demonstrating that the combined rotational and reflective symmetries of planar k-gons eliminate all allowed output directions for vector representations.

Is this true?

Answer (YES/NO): YES